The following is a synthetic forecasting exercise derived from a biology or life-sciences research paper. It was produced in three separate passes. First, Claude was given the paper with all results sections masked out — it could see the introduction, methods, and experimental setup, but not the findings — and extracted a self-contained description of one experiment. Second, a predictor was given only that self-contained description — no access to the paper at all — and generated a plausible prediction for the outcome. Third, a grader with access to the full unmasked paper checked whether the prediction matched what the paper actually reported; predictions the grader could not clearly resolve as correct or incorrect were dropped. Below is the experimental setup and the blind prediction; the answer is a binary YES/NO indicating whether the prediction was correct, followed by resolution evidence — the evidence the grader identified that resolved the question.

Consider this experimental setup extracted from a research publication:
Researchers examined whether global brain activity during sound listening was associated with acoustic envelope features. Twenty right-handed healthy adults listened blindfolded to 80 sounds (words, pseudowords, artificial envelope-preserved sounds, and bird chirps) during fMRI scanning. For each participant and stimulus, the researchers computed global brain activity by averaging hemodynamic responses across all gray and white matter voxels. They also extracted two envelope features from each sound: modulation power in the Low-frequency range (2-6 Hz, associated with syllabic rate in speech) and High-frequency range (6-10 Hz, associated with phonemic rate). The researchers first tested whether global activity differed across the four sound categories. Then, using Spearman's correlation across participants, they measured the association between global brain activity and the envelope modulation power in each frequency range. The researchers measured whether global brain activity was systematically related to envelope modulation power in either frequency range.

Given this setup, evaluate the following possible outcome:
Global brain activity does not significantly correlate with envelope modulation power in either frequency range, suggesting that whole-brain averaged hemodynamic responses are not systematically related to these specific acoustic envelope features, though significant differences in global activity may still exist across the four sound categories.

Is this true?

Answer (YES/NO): YES